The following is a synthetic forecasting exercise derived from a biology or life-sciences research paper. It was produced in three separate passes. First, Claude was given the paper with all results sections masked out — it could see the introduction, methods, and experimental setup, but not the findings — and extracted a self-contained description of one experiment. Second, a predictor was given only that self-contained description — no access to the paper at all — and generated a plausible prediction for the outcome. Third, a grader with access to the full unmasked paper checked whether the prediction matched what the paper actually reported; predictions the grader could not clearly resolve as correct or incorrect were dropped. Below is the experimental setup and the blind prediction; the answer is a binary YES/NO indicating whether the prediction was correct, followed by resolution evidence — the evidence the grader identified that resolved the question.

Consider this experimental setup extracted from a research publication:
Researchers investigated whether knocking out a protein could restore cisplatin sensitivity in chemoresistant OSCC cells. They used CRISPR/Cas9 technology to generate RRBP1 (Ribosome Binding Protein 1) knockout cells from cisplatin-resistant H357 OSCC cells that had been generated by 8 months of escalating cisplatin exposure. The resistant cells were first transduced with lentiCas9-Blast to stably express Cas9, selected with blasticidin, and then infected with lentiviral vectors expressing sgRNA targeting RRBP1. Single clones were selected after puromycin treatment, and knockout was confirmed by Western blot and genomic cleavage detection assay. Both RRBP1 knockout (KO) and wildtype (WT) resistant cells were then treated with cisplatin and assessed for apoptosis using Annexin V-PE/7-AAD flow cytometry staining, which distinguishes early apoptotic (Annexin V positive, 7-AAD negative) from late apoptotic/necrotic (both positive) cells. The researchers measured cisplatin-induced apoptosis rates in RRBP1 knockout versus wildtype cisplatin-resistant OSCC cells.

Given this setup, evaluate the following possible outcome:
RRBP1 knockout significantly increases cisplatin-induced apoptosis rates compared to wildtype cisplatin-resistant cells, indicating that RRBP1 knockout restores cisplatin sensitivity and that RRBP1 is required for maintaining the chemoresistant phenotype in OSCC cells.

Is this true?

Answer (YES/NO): YES